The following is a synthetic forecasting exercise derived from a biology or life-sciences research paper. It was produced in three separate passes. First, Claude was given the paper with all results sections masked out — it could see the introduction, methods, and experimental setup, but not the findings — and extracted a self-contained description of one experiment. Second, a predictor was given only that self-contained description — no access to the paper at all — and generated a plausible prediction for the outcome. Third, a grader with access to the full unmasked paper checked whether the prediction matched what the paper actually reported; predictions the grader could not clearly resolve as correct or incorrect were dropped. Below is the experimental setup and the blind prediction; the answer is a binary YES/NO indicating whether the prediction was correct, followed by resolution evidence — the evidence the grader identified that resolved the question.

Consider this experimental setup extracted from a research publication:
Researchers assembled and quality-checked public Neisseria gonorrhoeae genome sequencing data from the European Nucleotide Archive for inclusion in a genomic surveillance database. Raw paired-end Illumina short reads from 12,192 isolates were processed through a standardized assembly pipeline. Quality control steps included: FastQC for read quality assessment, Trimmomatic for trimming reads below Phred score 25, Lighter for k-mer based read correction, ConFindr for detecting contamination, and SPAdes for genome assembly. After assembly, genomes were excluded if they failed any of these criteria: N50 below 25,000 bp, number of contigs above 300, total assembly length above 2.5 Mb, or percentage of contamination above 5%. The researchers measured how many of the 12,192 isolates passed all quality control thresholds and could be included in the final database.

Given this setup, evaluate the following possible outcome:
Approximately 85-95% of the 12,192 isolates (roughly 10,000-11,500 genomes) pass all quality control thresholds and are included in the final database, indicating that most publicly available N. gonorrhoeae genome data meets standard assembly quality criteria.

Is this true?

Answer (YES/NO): YES